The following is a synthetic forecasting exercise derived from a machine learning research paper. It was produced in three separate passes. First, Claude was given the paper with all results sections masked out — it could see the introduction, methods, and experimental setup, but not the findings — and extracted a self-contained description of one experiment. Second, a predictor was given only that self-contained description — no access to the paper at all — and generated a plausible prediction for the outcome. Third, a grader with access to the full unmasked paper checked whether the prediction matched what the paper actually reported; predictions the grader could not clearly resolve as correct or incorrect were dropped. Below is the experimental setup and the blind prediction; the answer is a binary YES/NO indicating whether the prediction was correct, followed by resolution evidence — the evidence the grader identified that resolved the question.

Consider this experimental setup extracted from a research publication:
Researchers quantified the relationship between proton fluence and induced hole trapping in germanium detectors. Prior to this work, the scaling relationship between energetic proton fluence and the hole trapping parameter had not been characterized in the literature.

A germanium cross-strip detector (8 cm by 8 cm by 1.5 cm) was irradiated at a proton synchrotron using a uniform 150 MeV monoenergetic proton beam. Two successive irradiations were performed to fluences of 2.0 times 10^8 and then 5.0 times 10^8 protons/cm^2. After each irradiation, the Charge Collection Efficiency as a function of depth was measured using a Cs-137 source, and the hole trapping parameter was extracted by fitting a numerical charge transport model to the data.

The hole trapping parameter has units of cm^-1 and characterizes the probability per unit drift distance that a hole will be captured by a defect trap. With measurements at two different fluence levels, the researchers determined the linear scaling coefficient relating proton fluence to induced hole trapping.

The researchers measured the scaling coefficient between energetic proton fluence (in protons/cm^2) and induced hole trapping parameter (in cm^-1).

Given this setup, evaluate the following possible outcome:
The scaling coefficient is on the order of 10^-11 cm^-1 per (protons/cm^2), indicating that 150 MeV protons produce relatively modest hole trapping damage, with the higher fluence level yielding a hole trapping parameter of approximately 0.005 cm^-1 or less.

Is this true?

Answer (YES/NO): NO